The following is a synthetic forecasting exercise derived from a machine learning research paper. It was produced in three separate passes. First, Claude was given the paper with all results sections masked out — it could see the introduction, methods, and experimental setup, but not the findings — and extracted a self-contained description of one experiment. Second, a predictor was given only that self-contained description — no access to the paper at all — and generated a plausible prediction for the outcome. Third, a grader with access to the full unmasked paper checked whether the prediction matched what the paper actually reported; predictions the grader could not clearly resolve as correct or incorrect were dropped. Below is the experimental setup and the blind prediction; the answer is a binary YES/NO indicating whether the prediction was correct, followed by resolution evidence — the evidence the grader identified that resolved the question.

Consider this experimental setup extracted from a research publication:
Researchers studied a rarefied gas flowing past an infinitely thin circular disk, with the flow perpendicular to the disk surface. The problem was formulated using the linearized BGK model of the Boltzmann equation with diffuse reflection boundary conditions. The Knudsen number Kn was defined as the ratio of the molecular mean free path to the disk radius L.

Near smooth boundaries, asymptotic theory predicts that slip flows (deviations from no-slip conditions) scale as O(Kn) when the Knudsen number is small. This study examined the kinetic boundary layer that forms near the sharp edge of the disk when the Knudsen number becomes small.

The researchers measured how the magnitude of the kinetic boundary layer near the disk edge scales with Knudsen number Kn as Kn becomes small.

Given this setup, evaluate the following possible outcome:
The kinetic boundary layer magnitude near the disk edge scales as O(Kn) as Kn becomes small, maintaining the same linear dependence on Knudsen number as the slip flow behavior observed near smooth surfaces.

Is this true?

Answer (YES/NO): NO